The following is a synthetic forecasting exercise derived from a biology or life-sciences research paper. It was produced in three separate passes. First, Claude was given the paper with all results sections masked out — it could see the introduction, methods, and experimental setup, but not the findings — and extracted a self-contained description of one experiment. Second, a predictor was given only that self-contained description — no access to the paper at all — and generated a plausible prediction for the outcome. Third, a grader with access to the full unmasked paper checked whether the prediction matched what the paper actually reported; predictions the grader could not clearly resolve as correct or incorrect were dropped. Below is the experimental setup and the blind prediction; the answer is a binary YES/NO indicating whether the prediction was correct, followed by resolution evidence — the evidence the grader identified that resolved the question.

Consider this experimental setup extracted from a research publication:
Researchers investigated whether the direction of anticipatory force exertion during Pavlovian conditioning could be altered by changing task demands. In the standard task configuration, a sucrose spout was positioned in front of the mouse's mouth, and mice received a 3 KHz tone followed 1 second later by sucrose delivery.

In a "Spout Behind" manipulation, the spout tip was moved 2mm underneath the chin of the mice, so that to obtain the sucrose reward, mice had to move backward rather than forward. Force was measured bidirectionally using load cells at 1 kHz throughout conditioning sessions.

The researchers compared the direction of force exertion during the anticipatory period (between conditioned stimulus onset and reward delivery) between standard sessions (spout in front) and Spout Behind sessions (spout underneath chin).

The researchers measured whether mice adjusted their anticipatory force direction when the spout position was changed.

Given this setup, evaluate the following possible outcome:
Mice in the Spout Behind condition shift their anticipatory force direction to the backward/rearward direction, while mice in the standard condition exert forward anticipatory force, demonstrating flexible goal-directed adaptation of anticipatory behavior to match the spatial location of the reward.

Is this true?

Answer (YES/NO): YES